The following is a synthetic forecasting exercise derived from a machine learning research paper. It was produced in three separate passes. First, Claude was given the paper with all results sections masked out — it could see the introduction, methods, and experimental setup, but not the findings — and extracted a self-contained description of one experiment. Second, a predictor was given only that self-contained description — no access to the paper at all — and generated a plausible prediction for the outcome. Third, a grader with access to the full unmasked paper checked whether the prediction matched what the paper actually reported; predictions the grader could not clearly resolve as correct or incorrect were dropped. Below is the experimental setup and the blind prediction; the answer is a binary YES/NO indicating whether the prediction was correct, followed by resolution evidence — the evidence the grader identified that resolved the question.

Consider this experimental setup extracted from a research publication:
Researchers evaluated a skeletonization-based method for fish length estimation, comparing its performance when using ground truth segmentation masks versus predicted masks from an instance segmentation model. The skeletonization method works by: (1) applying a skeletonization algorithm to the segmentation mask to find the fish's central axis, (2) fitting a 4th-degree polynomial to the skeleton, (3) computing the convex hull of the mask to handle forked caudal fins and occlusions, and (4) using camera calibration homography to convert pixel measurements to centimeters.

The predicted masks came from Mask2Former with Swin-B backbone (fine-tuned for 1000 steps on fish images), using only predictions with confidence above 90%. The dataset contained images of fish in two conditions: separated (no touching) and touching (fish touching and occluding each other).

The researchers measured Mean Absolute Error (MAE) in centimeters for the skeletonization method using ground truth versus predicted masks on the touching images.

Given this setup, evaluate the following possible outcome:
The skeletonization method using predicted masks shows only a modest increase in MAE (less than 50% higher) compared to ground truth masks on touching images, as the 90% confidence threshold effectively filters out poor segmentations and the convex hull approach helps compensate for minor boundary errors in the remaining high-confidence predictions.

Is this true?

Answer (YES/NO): NO